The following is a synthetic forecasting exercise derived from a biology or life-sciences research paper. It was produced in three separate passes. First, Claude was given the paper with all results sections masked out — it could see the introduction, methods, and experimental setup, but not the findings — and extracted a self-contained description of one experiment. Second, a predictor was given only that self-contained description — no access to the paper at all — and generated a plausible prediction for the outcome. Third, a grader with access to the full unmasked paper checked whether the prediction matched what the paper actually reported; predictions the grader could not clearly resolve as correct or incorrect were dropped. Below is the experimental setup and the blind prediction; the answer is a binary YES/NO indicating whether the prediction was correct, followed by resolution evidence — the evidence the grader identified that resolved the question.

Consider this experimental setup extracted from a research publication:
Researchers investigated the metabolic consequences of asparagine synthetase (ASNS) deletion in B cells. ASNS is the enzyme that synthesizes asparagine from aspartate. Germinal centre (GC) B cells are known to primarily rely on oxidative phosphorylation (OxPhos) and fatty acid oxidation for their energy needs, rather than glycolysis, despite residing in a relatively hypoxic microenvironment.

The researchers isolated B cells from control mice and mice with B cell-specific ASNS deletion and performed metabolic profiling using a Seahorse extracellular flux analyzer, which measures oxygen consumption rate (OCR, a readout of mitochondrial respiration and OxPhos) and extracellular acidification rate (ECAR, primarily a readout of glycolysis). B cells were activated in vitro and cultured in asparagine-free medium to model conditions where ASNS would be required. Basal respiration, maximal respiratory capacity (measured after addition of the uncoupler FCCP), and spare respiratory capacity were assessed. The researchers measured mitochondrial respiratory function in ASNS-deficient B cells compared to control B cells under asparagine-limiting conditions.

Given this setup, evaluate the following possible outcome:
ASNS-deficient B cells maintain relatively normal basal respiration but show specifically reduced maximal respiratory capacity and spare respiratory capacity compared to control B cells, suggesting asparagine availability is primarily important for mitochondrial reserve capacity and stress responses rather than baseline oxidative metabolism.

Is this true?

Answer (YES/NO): NO